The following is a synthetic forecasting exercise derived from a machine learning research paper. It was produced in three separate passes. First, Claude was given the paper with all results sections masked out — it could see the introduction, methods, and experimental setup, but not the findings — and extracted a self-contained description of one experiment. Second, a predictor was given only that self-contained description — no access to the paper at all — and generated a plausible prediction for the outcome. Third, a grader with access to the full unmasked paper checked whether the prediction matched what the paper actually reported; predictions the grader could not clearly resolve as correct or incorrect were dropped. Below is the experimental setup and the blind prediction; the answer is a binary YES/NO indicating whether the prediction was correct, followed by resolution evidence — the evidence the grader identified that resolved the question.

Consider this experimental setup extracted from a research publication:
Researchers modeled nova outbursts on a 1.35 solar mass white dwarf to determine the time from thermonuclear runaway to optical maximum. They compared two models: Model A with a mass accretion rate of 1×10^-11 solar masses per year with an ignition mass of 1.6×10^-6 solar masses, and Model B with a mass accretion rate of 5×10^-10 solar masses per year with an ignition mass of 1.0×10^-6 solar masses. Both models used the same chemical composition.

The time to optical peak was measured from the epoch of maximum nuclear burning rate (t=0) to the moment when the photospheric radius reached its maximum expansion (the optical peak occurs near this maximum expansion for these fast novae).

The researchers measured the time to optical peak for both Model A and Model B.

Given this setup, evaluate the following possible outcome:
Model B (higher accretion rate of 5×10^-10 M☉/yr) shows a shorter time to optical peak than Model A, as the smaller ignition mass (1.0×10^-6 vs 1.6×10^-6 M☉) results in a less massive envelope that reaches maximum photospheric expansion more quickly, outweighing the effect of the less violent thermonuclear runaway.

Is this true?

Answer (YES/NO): NO